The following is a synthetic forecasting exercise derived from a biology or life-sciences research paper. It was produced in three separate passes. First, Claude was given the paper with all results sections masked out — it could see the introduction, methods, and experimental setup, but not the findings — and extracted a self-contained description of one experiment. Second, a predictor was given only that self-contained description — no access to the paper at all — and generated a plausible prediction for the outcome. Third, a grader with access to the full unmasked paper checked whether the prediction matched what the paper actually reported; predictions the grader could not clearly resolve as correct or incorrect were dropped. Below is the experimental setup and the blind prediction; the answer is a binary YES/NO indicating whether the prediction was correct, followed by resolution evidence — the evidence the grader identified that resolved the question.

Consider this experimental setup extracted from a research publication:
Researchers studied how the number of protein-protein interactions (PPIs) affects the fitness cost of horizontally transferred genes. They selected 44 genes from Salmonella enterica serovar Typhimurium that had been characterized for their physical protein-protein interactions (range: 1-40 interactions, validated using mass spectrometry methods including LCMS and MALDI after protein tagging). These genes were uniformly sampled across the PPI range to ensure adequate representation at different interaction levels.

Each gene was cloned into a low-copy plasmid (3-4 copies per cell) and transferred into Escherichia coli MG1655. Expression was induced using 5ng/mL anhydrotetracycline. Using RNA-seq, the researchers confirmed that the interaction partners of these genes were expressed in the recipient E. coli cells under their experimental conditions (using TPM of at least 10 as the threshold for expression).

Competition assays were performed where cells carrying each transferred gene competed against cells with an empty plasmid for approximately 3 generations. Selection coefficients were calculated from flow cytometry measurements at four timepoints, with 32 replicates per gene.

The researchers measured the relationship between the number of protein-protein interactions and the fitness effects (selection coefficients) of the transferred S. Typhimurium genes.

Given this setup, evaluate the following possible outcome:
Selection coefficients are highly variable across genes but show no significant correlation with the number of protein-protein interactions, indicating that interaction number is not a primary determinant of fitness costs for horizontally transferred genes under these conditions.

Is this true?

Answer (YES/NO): YES